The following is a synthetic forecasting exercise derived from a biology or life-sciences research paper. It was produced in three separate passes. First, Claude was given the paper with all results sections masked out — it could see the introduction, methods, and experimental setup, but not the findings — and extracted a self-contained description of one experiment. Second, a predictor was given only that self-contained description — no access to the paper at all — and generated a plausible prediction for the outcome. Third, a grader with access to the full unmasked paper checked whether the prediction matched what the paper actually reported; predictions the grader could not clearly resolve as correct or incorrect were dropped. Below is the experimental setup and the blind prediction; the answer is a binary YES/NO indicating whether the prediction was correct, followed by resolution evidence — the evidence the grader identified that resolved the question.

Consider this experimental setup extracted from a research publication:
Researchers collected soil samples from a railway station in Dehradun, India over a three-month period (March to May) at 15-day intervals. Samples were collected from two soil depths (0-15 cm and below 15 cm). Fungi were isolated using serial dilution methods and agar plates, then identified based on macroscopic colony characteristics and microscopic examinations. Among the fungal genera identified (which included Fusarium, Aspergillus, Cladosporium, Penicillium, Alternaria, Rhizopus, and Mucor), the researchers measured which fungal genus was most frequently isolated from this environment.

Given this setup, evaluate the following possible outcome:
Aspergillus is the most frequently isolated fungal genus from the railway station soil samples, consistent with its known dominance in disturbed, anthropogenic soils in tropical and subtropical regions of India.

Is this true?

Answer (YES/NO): NO